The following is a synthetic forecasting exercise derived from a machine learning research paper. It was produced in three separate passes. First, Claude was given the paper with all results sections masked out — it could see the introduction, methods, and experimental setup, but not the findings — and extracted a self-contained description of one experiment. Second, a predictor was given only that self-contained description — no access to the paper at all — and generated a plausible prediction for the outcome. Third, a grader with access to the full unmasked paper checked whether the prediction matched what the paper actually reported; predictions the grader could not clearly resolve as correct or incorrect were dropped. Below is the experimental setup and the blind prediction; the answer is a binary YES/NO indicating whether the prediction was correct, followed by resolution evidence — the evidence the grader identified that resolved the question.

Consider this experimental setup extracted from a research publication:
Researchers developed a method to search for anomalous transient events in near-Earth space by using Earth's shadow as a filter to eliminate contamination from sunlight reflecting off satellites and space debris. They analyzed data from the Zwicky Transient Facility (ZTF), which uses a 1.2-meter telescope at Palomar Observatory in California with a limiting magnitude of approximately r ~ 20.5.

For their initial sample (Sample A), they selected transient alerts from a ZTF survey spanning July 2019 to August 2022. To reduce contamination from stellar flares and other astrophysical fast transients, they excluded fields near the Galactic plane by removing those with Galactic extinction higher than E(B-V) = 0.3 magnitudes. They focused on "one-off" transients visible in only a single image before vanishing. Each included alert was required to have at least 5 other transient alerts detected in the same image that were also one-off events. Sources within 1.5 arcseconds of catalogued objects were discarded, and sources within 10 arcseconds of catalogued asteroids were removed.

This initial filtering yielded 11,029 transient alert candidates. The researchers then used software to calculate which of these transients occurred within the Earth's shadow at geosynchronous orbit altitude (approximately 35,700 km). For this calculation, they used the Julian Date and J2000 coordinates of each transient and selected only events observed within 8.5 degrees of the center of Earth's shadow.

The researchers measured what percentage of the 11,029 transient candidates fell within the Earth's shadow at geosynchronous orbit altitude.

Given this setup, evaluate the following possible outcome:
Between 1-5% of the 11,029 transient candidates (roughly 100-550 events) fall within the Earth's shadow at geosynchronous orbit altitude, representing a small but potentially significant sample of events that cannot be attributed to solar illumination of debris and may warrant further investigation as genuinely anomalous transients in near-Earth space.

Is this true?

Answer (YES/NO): YES